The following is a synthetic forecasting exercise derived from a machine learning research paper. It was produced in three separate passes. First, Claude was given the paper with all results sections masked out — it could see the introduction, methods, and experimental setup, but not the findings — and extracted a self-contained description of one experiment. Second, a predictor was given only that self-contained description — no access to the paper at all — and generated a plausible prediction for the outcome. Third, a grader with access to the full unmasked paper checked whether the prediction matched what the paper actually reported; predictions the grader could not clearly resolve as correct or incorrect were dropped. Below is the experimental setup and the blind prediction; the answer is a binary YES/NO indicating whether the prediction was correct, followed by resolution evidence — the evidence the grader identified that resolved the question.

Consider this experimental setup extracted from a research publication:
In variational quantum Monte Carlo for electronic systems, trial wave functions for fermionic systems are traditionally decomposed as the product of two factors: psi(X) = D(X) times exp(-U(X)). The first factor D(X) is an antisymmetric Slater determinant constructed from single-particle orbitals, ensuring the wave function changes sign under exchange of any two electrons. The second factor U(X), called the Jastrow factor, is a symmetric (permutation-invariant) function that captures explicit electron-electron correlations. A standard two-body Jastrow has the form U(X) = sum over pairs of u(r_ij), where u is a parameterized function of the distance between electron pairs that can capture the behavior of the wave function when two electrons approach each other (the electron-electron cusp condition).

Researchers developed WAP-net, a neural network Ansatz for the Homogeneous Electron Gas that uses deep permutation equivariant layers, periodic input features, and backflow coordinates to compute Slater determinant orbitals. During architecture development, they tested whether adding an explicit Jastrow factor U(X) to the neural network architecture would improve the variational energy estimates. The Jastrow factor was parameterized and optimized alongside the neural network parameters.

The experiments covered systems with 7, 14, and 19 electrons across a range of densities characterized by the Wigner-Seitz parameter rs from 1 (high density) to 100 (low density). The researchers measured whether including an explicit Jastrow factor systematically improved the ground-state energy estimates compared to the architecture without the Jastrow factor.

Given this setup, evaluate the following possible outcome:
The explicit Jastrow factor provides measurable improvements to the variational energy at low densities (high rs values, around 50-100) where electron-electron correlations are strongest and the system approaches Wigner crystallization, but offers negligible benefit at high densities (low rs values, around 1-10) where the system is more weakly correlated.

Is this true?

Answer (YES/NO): NO